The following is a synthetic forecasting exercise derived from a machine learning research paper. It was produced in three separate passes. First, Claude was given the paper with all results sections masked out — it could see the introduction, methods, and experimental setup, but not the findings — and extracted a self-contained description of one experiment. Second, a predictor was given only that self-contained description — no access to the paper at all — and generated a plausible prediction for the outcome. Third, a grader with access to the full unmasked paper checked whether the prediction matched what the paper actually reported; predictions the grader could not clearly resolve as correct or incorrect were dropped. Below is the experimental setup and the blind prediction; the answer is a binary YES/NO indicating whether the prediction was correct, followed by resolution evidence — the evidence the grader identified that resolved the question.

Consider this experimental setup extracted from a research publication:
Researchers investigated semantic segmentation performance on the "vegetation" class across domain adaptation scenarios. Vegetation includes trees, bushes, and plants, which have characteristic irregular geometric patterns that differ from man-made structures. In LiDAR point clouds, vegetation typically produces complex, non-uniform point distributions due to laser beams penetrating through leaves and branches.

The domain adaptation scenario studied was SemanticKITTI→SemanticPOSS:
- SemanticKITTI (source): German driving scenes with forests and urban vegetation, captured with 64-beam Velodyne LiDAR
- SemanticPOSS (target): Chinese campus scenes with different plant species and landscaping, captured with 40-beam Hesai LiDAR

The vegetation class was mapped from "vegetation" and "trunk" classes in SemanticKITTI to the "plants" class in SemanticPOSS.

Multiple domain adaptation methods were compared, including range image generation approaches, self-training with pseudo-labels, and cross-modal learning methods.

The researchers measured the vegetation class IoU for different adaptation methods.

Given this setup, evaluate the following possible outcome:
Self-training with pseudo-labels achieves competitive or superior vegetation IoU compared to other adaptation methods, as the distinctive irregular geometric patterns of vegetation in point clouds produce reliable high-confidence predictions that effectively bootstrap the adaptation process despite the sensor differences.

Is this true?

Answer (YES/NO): YES